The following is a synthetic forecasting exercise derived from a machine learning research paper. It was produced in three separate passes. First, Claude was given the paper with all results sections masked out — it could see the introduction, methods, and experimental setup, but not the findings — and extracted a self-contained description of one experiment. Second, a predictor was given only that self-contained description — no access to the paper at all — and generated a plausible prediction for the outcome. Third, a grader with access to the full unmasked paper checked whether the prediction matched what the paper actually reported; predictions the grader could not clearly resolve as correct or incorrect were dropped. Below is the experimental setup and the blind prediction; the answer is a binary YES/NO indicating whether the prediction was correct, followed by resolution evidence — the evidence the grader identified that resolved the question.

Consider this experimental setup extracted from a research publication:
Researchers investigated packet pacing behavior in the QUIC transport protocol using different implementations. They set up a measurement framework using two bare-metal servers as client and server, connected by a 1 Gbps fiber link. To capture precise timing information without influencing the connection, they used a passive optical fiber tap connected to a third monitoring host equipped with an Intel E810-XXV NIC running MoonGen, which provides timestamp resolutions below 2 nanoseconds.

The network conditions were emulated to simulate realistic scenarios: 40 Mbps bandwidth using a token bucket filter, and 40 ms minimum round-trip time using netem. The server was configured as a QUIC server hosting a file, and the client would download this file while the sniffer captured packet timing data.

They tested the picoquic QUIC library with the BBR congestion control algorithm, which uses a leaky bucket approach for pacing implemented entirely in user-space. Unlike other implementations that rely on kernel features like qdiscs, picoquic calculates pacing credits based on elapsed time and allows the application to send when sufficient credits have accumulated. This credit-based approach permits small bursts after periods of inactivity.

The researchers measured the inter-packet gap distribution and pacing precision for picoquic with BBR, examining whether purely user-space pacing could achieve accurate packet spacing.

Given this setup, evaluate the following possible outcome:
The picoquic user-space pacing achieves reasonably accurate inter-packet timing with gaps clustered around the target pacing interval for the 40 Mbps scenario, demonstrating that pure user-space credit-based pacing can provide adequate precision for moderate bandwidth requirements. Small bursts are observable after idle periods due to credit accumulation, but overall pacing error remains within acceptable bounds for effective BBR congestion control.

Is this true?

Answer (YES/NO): NO